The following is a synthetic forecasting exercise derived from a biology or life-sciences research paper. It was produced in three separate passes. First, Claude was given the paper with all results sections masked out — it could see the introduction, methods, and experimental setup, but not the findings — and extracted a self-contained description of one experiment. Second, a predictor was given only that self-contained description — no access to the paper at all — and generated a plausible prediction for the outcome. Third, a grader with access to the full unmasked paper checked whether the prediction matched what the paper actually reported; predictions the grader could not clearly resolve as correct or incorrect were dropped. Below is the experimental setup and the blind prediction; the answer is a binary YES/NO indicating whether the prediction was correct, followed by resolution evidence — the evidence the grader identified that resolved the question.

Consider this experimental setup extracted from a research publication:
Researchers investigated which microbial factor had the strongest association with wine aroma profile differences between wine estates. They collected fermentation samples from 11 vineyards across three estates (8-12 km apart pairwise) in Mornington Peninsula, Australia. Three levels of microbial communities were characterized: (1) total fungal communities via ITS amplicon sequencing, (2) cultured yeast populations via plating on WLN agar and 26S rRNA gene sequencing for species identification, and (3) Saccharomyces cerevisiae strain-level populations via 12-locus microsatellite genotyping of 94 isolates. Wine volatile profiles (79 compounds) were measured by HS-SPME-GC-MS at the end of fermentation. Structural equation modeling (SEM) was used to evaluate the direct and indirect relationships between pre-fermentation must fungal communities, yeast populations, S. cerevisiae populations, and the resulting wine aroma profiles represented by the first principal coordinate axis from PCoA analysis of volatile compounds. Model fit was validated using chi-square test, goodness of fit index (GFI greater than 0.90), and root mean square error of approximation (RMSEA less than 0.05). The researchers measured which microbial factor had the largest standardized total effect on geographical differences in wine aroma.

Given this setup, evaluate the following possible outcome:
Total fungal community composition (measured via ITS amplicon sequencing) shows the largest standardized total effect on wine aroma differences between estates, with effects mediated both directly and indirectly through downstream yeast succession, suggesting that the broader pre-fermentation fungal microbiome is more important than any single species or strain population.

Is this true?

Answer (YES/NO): NO